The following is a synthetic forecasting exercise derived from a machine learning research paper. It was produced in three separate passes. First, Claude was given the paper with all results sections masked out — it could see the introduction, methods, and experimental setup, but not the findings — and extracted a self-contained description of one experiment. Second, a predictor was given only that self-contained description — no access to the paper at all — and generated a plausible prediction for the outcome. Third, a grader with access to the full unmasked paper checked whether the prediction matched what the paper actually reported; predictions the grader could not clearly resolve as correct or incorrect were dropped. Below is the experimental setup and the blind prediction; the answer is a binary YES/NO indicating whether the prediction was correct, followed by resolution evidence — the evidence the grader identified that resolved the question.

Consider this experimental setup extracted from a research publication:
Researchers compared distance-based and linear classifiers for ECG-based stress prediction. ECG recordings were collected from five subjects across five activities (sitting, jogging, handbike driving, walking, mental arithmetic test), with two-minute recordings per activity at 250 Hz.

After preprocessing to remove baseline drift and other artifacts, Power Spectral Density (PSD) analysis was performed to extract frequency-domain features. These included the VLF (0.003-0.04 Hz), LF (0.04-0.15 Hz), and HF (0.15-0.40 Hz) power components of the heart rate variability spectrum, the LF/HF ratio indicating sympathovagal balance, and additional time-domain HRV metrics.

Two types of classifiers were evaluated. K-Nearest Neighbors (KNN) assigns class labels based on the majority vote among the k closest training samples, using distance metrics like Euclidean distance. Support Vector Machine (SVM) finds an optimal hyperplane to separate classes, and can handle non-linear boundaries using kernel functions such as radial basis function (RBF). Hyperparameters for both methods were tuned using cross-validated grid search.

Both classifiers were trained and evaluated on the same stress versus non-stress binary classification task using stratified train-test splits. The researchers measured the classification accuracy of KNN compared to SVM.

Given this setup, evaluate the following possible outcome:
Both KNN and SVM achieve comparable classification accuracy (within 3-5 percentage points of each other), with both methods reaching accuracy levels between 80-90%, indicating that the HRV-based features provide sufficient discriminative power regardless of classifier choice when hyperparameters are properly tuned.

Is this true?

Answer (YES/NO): NO